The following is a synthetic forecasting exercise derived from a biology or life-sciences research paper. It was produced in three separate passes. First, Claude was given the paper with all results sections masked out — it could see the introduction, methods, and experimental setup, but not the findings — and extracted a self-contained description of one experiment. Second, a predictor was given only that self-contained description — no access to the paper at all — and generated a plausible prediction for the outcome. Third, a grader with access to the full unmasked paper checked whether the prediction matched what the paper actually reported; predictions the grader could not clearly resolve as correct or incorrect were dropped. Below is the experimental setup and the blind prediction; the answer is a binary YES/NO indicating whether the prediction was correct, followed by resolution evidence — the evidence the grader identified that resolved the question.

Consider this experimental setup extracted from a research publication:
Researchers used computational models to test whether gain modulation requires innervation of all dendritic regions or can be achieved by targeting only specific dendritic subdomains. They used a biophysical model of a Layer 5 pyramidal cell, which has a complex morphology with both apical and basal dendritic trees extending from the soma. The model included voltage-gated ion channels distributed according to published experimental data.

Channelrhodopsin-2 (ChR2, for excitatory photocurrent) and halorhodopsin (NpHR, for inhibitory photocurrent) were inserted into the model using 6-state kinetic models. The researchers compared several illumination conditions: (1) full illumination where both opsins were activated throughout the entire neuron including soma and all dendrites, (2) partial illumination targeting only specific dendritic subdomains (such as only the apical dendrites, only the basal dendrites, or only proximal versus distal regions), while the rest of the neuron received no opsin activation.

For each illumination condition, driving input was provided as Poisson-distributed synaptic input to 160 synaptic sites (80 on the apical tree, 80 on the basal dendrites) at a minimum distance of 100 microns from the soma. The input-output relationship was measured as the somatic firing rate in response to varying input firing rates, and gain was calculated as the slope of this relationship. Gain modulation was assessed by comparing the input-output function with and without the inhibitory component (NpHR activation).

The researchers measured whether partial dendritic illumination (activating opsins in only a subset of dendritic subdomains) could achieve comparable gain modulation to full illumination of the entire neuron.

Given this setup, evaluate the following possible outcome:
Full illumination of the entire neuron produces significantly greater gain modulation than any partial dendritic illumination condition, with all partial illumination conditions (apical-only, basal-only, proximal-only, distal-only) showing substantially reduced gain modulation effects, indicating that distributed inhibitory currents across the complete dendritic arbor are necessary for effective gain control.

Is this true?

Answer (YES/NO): YES